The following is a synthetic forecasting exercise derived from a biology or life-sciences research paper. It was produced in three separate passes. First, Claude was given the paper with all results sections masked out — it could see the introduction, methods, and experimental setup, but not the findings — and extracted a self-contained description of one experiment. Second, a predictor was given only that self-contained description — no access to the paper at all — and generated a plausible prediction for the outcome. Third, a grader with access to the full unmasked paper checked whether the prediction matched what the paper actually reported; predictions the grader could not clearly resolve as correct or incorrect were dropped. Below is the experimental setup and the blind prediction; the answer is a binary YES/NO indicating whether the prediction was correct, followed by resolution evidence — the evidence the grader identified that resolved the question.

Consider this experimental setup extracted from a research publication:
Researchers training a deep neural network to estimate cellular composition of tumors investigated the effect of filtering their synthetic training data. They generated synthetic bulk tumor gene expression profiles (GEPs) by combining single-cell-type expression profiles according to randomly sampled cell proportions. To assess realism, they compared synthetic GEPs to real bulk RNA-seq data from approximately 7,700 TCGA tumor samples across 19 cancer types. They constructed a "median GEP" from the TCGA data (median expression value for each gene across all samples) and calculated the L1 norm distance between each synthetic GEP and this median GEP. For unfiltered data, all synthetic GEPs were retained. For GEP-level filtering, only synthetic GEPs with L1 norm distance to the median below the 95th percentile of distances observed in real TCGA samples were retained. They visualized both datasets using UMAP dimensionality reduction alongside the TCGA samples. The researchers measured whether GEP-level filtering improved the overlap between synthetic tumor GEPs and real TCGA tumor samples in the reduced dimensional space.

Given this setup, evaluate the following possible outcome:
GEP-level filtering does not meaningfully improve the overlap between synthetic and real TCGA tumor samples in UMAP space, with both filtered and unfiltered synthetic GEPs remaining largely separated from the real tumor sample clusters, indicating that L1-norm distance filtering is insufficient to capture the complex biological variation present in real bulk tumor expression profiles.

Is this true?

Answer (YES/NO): NO